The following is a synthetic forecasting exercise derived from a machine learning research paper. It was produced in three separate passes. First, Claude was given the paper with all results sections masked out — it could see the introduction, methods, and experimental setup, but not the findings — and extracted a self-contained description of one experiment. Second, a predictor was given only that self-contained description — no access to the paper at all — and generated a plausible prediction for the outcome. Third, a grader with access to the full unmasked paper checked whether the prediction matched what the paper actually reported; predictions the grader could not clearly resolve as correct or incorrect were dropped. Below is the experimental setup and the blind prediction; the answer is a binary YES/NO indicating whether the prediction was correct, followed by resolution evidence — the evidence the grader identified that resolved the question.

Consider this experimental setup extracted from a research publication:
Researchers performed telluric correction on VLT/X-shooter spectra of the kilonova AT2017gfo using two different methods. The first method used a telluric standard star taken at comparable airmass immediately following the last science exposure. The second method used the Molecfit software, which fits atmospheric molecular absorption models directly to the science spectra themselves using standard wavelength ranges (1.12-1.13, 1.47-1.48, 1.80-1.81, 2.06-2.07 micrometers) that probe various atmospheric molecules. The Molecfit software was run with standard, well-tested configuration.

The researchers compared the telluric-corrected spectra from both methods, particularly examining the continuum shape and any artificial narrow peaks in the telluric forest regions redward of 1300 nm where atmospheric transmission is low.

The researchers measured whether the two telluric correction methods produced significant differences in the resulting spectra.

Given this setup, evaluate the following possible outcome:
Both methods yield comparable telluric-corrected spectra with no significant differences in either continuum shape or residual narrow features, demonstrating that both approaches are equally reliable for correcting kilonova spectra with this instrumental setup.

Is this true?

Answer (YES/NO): NO